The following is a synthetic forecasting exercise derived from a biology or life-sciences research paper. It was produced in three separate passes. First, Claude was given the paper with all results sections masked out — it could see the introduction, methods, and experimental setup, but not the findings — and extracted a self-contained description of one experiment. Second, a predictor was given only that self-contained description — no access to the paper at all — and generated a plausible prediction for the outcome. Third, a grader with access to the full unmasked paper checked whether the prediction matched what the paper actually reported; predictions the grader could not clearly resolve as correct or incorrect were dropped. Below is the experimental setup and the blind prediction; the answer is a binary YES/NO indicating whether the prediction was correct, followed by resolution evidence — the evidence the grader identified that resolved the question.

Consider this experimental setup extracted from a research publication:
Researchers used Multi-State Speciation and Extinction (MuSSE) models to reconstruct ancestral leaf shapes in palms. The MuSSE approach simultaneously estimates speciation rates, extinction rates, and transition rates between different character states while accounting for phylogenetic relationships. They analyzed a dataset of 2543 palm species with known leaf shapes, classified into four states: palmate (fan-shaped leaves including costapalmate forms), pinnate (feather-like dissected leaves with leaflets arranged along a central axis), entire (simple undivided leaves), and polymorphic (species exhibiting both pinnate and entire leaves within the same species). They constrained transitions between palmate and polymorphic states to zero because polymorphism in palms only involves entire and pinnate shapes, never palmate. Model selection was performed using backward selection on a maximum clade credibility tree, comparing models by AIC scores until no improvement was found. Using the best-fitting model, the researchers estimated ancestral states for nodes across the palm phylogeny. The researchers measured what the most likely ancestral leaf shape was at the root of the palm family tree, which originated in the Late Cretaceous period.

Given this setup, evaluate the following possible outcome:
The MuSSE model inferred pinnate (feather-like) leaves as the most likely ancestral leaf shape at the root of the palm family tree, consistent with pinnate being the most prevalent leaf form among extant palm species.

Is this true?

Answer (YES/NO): NO